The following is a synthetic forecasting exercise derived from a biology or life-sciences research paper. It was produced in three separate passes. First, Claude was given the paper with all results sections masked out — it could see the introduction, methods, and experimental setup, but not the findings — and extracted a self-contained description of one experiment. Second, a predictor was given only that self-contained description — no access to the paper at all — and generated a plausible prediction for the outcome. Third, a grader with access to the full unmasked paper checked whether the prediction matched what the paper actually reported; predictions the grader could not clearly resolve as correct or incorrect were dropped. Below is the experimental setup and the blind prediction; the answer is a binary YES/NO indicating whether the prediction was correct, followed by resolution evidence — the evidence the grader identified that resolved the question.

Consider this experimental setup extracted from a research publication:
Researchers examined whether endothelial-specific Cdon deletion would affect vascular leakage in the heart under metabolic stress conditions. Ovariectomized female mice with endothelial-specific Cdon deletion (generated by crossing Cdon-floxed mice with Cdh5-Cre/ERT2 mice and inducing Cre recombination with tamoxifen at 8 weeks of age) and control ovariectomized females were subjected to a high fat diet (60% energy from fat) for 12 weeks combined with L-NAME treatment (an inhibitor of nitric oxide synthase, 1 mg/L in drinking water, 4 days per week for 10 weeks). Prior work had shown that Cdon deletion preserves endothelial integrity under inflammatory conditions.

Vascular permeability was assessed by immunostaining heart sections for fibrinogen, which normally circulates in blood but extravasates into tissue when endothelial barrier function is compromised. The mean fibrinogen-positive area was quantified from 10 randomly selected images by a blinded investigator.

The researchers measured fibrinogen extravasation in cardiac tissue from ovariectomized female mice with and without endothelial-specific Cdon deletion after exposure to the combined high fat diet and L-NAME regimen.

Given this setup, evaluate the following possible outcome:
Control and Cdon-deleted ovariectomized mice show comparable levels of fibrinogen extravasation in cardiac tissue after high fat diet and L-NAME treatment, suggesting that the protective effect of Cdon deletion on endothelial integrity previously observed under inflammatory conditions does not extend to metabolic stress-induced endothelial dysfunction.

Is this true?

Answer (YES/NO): NO